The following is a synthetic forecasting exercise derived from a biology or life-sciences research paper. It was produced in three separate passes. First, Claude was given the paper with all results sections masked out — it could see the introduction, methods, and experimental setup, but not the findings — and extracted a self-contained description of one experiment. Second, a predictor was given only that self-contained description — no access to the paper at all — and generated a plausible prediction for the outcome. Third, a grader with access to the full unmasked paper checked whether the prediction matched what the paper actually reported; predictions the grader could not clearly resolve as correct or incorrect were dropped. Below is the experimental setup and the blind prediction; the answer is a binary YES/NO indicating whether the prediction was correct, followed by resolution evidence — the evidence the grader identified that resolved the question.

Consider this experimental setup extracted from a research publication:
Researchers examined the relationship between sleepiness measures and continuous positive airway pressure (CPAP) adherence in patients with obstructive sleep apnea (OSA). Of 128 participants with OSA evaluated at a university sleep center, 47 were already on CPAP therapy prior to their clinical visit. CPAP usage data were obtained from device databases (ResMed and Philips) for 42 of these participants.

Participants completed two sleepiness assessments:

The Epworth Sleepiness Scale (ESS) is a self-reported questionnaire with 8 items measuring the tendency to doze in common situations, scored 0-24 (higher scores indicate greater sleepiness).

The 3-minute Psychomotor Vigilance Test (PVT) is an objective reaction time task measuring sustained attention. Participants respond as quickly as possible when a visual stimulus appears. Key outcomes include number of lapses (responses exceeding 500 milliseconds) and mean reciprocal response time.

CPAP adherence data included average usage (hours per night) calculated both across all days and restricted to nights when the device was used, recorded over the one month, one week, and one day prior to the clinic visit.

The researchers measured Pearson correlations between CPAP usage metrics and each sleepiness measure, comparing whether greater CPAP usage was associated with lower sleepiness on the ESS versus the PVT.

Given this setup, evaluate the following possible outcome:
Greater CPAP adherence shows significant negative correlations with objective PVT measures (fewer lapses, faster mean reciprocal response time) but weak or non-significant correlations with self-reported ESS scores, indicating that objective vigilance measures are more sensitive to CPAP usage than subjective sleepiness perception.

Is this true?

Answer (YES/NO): NO